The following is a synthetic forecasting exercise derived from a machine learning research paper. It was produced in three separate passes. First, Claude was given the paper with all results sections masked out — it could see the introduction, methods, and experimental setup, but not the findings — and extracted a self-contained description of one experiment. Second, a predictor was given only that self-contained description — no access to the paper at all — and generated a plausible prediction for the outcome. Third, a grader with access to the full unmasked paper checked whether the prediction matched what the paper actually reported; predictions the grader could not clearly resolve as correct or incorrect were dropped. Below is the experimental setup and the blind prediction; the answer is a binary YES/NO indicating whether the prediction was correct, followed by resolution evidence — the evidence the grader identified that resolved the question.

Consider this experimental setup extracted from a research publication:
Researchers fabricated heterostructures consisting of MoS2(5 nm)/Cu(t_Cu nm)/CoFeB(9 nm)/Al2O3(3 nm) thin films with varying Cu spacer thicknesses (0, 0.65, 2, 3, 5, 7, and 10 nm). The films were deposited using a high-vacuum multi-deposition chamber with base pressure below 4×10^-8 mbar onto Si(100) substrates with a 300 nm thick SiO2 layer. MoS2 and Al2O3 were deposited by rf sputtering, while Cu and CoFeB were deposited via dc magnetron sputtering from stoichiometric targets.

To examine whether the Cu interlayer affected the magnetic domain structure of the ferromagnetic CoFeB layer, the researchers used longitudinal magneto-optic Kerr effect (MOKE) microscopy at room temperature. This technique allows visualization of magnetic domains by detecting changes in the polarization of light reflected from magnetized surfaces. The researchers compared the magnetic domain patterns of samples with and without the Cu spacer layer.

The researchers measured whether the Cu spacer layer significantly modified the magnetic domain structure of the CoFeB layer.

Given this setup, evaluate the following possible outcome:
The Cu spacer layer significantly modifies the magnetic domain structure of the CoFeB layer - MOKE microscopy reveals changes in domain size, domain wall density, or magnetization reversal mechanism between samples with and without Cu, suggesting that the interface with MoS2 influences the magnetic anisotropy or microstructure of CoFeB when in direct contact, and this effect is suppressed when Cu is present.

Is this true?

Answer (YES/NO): NO